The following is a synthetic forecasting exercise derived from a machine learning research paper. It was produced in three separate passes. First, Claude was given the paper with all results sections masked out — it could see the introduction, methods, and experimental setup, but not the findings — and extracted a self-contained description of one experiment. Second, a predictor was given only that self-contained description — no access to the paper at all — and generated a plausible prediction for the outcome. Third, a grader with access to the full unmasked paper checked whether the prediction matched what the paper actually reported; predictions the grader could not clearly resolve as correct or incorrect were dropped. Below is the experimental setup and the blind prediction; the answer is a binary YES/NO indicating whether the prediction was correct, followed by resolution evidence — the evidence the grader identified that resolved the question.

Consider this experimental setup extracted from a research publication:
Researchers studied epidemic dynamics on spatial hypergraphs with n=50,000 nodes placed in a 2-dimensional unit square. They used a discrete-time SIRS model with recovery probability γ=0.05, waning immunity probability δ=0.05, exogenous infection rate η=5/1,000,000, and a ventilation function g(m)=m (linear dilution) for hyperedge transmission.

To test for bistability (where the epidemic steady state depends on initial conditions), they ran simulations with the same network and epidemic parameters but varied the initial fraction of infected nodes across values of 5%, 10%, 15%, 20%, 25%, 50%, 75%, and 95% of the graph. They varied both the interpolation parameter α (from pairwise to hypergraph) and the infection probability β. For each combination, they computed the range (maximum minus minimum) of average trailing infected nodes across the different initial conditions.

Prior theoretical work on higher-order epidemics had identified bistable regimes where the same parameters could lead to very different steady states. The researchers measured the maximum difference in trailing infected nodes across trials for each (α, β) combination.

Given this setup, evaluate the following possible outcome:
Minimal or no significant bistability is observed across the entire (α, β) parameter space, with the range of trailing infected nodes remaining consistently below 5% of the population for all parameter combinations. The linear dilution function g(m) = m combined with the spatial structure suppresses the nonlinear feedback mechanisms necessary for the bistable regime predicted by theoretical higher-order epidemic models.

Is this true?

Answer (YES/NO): YES